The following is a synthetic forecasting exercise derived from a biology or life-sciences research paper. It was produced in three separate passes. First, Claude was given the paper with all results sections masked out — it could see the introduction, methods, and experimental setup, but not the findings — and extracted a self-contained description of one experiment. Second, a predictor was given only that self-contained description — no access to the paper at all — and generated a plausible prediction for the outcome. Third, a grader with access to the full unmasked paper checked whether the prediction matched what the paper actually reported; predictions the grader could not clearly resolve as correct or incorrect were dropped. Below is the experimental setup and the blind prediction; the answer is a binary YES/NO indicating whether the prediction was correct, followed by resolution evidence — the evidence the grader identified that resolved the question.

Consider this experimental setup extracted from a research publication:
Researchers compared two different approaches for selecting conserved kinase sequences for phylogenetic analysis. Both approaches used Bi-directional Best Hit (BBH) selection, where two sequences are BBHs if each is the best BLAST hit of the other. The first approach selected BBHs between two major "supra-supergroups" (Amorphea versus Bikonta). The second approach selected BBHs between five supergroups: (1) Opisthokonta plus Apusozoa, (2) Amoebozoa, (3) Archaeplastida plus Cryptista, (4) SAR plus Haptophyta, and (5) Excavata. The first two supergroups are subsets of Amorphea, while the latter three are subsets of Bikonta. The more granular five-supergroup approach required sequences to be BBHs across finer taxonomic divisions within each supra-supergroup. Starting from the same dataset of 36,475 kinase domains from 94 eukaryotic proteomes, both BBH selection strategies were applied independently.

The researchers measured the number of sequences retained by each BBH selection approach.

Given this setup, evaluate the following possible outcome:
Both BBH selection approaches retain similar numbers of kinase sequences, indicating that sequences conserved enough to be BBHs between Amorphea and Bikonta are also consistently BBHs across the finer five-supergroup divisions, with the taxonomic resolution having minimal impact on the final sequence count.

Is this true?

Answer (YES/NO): NO